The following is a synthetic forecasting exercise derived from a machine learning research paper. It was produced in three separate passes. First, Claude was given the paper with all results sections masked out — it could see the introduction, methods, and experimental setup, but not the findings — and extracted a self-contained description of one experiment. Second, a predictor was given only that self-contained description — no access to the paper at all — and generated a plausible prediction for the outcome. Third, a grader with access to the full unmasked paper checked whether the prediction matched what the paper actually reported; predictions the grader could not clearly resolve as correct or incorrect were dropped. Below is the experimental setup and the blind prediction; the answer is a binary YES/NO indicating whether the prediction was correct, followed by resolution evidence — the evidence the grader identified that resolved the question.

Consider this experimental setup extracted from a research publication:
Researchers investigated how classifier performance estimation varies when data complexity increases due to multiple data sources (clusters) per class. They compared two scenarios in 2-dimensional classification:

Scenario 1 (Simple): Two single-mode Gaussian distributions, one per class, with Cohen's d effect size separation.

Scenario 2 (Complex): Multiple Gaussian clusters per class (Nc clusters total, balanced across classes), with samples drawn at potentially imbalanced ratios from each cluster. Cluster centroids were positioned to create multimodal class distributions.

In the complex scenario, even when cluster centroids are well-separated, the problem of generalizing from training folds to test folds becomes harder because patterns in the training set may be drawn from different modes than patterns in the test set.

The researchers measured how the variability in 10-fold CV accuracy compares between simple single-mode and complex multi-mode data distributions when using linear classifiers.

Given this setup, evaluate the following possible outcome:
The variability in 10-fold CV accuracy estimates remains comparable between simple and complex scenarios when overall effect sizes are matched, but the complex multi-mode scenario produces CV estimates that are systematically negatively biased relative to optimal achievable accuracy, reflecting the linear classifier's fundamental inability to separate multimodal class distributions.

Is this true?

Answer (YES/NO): NO